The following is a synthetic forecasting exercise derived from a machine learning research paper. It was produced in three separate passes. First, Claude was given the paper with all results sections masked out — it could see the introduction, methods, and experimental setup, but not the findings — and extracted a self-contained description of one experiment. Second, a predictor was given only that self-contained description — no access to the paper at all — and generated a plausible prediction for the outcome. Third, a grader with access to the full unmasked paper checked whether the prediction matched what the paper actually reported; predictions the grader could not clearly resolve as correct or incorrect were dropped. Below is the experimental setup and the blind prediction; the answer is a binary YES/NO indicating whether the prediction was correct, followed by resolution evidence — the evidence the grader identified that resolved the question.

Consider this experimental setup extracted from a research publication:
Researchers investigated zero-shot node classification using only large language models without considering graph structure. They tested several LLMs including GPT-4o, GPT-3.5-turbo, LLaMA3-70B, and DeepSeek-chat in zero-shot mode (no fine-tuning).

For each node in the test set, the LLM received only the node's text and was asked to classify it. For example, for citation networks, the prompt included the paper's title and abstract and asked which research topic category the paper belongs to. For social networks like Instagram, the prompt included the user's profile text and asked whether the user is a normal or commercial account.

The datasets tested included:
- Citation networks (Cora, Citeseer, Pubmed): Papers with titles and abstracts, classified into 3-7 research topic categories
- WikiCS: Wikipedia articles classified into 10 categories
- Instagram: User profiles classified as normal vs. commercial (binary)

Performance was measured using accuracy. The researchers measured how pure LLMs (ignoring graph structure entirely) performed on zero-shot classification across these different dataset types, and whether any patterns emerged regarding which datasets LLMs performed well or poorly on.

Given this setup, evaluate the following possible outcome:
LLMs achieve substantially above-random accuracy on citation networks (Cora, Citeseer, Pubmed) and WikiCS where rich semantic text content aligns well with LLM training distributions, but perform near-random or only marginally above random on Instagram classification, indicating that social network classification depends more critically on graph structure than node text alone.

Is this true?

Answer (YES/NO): YES